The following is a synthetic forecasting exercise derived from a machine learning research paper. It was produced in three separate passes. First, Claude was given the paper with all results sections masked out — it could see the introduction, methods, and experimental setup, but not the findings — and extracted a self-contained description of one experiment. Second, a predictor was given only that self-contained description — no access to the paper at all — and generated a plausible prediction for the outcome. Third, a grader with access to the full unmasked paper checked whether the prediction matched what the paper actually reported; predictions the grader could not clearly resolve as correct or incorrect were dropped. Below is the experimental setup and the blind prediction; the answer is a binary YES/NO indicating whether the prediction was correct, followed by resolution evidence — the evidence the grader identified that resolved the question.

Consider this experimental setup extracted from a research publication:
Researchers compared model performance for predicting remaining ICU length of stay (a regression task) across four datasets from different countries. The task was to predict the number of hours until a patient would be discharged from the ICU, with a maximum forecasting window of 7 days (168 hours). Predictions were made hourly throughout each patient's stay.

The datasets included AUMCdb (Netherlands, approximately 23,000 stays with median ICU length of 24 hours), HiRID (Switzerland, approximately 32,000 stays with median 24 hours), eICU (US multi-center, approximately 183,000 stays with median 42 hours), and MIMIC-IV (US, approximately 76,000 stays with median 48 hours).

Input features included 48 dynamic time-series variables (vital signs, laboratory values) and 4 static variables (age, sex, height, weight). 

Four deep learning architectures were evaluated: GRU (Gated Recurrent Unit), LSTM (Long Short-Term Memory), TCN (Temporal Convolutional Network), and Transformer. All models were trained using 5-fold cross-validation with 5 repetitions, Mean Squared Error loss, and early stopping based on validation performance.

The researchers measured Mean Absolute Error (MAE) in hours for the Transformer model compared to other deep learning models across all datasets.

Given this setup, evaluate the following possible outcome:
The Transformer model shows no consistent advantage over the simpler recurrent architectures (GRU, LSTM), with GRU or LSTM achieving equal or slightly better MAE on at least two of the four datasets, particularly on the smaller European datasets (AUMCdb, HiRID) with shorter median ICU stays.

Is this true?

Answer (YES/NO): NO